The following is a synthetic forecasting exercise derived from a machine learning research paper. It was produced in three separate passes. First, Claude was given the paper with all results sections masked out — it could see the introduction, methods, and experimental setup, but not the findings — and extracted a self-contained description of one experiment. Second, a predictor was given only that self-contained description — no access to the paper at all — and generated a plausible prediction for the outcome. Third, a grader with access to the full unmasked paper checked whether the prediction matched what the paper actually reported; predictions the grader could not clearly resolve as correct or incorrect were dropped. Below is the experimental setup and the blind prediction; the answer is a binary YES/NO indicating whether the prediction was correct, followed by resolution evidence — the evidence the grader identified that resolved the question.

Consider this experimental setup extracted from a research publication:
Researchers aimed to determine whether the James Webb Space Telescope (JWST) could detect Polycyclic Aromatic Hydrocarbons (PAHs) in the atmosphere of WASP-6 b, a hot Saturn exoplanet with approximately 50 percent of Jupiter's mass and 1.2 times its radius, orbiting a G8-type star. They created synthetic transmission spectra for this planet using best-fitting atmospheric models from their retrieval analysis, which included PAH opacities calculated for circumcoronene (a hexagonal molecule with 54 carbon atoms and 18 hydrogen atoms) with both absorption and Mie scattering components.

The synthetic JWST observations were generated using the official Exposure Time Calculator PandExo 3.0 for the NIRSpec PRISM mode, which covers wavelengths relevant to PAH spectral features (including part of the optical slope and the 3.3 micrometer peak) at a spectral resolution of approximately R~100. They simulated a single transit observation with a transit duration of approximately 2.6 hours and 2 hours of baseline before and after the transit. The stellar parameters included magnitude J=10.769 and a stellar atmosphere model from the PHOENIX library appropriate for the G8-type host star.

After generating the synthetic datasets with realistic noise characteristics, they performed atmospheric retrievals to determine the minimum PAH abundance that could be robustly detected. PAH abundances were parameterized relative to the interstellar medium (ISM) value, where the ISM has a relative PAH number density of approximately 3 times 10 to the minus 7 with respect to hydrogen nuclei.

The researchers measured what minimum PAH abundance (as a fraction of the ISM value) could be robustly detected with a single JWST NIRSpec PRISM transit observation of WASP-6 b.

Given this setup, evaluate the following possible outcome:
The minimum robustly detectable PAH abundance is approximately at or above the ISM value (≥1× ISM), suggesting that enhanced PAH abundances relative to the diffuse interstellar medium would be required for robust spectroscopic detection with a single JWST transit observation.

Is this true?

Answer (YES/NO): NO